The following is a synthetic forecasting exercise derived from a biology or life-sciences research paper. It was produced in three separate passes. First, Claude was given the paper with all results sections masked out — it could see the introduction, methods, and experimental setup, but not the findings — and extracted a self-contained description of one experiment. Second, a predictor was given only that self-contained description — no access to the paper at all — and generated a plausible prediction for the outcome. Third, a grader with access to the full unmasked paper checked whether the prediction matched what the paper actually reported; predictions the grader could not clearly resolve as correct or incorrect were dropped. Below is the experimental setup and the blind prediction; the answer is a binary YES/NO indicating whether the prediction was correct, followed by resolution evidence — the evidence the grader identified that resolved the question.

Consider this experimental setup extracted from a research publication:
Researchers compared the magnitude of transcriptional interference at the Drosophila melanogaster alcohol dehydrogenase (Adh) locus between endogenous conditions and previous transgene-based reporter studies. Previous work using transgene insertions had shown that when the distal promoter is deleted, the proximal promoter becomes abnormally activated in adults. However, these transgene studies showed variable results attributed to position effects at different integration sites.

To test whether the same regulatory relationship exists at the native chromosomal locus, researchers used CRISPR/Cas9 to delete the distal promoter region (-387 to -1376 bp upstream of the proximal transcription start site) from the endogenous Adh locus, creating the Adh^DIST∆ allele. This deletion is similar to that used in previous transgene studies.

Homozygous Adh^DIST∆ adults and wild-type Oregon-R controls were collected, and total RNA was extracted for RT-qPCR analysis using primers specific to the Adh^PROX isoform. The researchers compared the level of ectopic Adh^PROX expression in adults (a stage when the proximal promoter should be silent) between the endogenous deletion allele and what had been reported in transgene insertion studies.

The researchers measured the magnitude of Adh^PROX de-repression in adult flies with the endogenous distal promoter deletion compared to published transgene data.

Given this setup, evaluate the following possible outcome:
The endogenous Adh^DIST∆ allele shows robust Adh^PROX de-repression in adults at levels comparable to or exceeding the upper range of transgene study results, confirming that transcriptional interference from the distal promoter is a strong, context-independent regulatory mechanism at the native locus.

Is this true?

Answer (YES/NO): NO